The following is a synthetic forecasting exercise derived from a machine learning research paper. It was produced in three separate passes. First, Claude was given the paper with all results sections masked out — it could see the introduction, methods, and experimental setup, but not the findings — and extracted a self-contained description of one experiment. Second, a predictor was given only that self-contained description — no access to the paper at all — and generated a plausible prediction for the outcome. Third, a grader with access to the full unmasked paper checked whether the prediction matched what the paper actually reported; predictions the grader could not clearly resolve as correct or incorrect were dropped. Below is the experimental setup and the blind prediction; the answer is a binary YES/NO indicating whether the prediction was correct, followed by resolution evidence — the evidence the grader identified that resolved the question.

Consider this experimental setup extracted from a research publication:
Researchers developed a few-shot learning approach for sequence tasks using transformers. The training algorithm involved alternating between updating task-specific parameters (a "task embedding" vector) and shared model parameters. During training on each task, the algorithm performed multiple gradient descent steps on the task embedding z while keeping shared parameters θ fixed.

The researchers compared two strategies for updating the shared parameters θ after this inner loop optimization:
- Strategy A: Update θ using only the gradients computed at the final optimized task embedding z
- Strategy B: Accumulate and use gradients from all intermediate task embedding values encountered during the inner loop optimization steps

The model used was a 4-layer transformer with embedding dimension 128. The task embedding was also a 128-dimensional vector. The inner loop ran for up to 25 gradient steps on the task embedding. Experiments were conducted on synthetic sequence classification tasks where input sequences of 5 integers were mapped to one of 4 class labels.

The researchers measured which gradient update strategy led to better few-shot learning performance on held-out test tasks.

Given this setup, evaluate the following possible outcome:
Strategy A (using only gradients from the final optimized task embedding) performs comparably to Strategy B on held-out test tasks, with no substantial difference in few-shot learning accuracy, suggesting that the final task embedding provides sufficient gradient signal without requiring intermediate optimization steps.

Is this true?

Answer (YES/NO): NO